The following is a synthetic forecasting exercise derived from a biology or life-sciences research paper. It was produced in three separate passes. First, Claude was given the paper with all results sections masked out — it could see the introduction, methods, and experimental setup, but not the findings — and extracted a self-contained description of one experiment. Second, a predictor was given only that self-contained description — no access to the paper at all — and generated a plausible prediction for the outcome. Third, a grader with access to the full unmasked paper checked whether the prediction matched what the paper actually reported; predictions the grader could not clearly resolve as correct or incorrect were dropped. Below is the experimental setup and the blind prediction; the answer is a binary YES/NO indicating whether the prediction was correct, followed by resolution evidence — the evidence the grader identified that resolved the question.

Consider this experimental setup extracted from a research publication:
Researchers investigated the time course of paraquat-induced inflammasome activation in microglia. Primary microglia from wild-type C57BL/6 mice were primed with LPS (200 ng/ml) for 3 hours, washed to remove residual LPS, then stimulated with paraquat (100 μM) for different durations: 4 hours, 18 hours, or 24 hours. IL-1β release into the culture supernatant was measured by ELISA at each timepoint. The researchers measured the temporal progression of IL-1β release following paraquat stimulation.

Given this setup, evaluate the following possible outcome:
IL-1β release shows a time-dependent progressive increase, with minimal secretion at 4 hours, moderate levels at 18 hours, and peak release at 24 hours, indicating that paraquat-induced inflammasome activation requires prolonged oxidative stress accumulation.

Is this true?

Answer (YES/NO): YES